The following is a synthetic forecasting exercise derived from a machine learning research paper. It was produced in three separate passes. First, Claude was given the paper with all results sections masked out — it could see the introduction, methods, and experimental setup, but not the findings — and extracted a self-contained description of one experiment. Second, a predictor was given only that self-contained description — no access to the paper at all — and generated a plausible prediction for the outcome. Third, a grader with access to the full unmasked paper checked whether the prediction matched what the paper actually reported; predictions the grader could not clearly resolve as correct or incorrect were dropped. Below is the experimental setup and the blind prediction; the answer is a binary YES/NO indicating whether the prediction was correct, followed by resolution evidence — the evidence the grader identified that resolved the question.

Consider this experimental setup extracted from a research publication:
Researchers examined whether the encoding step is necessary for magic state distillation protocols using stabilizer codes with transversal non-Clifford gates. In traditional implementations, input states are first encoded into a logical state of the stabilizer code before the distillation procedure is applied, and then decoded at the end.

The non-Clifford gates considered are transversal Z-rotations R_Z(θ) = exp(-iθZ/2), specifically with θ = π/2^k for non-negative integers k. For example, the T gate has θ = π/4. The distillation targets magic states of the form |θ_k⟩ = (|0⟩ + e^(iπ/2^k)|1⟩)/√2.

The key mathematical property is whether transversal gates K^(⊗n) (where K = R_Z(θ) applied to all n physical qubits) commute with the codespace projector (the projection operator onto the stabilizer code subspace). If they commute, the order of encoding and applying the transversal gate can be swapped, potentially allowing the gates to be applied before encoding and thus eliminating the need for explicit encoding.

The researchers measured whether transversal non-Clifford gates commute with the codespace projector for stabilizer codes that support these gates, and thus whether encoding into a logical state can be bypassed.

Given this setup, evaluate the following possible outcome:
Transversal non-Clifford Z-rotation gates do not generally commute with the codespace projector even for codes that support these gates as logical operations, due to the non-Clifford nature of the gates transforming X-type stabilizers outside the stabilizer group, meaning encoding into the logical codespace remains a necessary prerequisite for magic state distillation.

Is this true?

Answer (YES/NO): NO